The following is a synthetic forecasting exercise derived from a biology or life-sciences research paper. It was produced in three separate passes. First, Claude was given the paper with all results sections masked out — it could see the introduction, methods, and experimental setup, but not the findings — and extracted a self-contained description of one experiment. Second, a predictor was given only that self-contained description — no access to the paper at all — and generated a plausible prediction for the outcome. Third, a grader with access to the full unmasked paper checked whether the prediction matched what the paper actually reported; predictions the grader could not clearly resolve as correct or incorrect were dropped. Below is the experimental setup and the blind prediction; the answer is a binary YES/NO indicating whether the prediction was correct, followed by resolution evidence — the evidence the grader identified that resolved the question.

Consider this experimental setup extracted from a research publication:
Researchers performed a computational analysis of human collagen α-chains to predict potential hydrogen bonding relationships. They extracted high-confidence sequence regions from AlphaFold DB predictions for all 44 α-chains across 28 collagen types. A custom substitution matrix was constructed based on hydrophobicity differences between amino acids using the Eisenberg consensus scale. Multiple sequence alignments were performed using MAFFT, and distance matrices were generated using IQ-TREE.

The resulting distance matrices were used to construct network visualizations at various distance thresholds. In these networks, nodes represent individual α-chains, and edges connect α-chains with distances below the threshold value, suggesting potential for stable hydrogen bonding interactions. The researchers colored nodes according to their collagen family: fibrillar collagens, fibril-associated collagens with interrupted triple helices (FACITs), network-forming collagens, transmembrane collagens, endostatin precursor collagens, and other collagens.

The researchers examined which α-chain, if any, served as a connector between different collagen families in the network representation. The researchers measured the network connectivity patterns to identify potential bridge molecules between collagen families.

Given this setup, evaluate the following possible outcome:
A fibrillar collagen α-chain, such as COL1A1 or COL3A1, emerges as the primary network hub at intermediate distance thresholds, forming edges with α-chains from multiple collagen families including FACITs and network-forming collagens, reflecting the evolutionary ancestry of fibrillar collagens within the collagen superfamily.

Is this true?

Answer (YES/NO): NO